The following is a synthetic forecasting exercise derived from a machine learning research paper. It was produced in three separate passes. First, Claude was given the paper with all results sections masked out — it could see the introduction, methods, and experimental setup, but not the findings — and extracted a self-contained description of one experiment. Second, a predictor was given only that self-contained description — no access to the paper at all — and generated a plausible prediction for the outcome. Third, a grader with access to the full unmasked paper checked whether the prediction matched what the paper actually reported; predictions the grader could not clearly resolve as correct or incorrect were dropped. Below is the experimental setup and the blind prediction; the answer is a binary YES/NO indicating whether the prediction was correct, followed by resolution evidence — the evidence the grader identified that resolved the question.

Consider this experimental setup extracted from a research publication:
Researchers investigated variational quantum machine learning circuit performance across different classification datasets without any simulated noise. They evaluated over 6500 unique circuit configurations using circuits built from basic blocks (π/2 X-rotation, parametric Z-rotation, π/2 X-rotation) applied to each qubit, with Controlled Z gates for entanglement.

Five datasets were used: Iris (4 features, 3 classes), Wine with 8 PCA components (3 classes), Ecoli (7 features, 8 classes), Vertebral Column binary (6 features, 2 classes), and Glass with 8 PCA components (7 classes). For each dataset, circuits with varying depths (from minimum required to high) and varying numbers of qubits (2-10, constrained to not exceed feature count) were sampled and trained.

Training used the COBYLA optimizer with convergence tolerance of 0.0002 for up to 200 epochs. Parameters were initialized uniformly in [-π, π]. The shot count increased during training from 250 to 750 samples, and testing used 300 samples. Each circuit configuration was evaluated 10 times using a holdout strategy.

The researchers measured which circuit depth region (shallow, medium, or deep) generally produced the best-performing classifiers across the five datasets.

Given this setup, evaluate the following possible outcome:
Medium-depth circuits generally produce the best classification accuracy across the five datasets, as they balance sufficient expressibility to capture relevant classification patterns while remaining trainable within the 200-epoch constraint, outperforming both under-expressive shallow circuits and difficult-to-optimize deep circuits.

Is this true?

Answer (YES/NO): NO